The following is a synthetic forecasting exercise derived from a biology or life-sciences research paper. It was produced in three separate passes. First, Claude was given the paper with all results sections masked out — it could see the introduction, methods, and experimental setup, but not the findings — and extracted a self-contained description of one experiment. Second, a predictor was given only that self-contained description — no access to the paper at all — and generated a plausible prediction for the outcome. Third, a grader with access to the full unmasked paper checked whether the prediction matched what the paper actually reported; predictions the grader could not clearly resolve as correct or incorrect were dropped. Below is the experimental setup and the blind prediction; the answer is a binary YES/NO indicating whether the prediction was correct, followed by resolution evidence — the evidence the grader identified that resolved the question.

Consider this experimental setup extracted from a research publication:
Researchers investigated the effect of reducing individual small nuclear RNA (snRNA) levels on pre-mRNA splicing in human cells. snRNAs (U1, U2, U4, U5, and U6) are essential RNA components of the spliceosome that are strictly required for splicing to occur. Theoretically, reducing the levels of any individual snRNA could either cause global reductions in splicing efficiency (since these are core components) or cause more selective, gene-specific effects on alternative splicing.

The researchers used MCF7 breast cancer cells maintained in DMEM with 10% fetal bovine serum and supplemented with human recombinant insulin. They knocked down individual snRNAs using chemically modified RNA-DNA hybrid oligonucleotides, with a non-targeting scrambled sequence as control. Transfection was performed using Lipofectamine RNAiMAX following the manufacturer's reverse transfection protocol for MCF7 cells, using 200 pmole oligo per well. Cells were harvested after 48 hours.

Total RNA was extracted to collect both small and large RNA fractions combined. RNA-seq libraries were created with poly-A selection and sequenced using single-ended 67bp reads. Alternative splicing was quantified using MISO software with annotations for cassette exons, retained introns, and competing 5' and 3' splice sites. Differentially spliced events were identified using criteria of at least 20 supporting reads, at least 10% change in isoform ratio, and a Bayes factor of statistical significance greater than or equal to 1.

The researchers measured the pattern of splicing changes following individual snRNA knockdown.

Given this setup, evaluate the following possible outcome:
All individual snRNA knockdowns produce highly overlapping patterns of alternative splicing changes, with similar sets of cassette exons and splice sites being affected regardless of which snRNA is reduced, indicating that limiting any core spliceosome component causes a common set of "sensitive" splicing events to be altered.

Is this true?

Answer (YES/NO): NO